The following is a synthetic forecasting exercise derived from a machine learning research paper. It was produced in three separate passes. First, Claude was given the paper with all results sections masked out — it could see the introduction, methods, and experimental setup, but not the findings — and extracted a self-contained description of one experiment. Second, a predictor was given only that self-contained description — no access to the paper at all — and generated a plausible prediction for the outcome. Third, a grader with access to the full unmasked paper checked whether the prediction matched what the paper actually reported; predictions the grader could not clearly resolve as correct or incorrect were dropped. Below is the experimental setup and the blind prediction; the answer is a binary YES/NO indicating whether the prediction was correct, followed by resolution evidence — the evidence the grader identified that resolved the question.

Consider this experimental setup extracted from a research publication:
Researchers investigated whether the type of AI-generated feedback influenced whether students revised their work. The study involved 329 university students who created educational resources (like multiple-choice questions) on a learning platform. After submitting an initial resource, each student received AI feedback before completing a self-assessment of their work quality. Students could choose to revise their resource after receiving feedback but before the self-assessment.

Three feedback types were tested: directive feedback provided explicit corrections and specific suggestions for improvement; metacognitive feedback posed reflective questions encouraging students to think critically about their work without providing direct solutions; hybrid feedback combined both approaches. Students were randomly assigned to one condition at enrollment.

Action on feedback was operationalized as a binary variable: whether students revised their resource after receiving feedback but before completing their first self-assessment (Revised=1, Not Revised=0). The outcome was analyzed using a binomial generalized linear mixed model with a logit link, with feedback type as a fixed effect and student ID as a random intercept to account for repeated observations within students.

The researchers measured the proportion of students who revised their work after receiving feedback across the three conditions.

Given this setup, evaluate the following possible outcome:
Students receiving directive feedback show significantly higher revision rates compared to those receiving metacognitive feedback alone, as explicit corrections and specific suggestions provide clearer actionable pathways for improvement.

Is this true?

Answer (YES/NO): YES